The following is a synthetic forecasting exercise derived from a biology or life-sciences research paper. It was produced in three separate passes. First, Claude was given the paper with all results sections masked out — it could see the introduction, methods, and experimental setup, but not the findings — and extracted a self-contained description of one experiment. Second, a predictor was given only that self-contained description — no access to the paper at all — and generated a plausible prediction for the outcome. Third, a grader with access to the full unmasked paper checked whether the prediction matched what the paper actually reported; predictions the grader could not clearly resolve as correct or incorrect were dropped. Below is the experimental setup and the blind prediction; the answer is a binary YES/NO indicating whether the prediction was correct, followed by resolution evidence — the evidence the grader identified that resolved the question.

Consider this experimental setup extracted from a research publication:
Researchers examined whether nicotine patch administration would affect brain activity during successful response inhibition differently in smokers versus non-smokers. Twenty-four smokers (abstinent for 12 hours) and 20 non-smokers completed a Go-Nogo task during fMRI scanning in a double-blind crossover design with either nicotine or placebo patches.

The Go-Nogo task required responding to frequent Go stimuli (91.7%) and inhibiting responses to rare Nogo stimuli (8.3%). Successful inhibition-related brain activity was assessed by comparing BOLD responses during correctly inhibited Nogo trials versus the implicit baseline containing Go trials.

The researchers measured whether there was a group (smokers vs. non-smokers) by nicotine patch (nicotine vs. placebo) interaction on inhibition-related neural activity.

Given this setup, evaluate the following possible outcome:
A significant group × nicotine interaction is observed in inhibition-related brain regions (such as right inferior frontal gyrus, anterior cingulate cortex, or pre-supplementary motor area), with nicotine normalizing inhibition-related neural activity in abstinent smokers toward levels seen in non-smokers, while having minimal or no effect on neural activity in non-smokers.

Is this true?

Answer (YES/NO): NO